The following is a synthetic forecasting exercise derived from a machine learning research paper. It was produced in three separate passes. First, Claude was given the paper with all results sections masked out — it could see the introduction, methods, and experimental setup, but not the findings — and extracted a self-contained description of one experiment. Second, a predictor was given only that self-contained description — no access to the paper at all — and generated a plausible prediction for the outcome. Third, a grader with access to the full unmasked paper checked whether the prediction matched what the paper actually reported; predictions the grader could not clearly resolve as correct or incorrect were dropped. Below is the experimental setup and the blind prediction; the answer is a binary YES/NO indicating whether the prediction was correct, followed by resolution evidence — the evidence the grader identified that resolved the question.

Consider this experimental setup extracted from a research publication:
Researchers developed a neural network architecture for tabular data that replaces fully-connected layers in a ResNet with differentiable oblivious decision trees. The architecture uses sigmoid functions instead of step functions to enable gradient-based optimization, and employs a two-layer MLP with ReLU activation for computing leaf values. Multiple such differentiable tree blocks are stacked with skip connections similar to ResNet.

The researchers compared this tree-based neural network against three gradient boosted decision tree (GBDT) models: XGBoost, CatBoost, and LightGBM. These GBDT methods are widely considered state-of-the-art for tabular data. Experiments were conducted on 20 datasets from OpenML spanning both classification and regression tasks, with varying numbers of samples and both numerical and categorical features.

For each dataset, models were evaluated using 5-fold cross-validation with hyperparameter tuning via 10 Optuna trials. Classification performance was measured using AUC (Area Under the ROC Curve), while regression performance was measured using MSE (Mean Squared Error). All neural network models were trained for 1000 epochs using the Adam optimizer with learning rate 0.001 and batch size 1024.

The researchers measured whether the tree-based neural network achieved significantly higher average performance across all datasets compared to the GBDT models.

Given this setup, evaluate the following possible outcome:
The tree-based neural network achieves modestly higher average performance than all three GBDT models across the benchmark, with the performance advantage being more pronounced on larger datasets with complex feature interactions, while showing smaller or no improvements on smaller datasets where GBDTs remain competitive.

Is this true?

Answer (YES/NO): NO